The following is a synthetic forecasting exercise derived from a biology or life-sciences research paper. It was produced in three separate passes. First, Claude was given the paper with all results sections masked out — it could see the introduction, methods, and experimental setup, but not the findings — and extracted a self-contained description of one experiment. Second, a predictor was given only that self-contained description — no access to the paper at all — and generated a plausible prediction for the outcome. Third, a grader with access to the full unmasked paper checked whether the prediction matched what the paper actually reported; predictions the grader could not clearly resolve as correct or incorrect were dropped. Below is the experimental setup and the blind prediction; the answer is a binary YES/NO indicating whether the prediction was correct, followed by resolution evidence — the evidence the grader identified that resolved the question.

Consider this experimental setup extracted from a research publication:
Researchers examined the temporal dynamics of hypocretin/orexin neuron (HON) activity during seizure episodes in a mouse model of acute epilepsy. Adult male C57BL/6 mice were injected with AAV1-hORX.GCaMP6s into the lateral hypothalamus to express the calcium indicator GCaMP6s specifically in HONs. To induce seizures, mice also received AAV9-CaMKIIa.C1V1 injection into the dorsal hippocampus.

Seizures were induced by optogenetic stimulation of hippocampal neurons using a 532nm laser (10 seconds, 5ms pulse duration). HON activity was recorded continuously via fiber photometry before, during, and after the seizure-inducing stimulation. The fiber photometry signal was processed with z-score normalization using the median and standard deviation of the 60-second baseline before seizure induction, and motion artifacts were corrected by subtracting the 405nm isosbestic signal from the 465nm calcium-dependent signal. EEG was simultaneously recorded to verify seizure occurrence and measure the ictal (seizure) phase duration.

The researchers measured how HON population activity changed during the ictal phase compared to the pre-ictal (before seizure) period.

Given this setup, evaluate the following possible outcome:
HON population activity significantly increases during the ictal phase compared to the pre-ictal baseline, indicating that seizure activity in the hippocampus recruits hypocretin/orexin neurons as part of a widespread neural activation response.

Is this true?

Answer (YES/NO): YES